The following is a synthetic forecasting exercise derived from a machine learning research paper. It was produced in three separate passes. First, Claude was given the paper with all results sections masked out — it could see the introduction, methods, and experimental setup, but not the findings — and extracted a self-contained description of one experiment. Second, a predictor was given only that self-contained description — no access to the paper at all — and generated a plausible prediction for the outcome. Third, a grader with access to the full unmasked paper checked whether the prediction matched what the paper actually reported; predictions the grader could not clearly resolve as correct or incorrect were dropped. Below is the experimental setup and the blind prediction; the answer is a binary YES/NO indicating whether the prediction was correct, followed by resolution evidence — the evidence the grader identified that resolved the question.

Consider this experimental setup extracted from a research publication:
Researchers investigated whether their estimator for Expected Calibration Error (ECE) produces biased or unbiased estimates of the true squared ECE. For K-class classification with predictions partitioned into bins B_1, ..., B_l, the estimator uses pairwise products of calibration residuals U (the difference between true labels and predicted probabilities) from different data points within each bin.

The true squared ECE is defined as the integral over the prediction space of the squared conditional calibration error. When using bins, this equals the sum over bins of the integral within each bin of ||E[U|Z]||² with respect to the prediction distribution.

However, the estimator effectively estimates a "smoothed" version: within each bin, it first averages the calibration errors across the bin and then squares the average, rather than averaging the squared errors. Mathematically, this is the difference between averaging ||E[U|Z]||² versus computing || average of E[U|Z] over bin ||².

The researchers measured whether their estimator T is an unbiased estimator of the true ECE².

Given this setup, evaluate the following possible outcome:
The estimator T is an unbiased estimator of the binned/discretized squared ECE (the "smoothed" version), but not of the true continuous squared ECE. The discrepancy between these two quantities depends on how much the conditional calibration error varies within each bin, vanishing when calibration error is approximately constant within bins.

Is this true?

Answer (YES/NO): YES